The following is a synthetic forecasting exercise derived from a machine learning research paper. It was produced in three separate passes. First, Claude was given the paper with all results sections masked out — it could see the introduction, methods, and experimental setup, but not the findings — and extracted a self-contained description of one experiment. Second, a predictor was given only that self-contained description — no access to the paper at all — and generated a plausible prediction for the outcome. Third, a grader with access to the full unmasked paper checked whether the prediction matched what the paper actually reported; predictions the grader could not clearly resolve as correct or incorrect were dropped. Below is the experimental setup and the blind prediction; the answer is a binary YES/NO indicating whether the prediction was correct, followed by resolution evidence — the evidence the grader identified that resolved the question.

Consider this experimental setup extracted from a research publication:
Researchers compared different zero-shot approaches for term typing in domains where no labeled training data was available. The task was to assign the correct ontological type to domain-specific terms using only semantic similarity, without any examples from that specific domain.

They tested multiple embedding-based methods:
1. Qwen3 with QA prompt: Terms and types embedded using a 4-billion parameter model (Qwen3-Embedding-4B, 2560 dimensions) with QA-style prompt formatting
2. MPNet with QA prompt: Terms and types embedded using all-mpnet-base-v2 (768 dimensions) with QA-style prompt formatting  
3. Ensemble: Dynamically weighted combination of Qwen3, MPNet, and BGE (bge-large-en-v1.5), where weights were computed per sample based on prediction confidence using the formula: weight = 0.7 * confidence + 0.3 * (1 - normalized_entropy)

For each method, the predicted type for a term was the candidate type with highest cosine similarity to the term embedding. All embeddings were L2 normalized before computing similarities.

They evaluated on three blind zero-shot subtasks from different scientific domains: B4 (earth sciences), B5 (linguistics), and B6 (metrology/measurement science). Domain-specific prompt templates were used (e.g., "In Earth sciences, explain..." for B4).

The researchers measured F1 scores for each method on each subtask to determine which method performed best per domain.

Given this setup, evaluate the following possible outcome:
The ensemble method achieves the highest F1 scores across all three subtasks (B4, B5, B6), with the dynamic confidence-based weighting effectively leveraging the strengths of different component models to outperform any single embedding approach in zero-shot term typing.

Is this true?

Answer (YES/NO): NO